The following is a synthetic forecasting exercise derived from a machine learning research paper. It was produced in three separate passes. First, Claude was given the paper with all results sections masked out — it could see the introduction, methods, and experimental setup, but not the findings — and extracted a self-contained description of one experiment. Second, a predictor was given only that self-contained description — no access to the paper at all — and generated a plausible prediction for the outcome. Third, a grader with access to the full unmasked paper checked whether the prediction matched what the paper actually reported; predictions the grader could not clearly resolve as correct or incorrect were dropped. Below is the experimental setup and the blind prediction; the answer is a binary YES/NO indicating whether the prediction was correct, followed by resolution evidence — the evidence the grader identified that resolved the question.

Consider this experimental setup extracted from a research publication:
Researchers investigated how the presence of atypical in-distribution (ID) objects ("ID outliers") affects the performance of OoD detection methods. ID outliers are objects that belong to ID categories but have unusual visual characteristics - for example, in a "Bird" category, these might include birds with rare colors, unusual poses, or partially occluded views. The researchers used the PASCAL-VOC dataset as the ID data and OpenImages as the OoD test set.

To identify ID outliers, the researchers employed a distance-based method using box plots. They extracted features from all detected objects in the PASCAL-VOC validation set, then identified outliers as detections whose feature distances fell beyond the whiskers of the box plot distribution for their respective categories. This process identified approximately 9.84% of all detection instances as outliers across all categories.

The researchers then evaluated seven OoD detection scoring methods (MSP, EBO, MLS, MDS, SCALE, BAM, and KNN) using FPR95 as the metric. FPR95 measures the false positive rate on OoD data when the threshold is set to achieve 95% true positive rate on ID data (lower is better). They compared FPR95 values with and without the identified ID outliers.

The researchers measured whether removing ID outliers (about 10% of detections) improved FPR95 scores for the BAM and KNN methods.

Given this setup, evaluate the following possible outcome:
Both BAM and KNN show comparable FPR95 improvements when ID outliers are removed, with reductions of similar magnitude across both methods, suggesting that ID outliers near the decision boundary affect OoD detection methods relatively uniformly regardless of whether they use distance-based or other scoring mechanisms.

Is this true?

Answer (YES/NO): YES